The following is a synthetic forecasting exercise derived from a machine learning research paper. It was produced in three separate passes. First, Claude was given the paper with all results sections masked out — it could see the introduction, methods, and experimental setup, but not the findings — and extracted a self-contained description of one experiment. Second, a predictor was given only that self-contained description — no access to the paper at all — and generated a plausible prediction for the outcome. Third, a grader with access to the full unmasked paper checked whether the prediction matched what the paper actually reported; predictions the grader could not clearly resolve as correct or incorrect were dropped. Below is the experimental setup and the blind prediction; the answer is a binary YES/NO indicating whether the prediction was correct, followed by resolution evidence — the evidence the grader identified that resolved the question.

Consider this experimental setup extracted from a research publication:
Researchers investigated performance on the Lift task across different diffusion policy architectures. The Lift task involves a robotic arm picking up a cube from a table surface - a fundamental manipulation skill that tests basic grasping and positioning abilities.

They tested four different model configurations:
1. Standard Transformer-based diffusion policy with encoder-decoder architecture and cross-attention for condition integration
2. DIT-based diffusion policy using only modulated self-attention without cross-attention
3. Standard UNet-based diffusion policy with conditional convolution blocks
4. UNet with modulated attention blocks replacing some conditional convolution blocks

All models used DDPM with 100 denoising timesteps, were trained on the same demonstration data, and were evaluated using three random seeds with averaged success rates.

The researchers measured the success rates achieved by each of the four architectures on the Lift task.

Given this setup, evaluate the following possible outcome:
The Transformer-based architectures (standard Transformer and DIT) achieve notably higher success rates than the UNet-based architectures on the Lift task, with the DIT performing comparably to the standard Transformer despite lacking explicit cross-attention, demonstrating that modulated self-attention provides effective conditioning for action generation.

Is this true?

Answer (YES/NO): NO